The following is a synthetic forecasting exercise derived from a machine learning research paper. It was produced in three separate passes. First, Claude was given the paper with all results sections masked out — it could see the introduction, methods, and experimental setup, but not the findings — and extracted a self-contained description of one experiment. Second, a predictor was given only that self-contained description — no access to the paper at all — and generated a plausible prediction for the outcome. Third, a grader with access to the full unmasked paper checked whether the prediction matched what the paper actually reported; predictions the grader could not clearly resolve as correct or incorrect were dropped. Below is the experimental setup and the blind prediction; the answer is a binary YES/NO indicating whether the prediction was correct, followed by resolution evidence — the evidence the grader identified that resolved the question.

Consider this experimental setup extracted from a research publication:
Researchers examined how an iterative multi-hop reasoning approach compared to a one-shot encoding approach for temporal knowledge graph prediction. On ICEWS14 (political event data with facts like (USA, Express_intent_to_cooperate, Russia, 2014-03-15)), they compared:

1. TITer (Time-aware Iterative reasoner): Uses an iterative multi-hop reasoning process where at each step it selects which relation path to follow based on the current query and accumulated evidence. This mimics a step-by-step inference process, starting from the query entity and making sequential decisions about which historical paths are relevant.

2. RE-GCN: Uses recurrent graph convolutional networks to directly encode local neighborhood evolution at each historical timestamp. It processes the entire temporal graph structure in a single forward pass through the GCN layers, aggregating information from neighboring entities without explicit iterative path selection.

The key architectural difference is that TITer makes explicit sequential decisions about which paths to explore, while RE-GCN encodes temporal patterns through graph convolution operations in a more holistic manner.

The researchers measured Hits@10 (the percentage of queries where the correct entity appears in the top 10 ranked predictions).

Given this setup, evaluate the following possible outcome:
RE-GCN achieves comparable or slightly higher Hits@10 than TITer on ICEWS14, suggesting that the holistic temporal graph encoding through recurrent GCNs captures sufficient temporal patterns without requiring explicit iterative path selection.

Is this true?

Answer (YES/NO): YES